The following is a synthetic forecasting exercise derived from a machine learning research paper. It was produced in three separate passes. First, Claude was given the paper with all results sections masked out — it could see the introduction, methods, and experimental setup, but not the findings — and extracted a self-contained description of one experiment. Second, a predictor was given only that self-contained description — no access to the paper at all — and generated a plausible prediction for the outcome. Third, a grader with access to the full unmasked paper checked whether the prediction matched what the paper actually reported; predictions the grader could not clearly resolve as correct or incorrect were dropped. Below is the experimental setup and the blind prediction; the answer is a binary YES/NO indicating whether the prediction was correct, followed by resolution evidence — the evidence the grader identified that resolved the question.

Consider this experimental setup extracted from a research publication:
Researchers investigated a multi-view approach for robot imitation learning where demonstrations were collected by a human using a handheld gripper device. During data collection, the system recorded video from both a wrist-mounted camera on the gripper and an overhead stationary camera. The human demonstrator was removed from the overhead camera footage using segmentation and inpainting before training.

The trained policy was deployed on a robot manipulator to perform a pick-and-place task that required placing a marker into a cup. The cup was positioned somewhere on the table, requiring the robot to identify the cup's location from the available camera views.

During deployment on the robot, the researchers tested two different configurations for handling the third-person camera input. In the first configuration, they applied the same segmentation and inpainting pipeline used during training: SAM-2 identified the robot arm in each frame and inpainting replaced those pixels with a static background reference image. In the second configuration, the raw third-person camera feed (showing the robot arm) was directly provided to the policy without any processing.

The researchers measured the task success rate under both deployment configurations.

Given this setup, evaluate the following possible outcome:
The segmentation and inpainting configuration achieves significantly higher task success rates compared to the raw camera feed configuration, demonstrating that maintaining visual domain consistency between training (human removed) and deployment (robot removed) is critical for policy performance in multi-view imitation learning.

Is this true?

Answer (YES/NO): NO